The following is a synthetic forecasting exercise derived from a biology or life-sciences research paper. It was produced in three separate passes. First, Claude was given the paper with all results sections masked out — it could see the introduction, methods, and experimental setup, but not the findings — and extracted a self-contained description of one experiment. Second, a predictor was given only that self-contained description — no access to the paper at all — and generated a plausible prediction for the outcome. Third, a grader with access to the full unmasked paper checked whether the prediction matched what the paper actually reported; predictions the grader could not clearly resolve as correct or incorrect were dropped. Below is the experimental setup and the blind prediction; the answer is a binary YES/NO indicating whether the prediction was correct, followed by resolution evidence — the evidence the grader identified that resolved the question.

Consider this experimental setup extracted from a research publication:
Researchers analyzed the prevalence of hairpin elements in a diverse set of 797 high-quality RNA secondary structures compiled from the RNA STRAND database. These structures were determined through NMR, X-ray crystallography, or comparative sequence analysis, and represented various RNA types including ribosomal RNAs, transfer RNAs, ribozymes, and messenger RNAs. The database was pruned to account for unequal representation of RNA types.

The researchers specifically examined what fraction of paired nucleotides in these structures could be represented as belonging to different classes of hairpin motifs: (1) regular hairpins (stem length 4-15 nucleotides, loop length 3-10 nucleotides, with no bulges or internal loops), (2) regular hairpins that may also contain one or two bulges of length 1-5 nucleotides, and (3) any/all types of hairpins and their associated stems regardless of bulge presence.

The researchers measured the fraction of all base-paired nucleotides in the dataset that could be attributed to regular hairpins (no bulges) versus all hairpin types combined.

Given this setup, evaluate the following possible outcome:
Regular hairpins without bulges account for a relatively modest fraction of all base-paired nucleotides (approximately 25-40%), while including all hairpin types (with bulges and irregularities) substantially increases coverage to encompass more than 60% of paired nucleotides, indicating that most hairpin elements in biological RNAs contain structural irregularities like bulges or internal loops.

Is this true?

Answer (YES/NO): NO